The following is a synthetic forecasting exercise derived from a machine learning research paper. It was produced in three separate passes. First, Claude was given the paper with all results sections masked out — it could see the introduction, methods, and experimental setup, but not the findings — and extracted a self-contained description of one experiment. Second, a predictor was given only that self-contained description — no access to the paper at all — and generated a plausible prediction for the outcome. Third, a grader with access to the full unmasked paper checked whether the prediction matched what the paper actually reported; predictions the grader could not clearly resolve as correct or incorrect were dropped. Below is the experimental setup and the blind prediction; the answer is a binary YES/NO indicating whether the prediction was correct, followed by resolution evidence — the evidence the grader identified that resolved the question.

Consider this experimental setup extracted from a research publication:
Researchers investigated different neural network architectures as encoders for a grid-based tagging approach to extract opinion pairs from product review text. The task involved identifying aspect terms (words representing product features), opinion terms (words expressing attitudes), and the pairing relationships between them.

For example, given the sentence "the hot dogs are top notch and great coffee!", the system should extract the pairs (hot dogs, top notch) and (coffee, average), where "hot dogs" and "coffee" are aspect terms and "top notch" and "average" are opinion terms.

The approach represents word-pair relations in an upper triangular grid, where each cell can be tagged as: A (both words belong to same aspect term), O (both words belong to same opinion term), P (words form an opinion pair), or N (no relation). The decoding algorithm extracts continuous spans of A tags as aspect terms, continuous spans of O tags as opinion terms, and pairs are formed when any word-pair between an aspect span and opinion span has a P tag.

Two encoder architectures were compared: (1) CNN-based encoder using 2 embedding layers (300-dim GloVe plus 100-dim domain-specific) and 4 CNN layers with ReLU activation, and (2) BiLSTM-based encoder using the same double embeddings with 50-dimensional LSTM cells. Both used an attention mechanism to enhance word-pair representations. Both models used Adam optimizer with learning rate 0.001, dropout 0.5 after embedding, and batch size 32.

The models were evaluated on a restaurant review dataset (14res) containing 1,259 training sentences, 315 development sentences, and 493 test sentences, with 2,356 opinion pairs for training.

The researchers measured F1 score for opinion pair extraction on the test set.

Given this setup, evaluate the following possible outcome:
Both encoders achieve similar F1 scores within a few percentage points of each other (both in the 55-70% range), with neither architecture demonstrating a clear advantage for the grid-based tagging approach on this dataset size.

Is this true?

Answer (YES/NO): NO